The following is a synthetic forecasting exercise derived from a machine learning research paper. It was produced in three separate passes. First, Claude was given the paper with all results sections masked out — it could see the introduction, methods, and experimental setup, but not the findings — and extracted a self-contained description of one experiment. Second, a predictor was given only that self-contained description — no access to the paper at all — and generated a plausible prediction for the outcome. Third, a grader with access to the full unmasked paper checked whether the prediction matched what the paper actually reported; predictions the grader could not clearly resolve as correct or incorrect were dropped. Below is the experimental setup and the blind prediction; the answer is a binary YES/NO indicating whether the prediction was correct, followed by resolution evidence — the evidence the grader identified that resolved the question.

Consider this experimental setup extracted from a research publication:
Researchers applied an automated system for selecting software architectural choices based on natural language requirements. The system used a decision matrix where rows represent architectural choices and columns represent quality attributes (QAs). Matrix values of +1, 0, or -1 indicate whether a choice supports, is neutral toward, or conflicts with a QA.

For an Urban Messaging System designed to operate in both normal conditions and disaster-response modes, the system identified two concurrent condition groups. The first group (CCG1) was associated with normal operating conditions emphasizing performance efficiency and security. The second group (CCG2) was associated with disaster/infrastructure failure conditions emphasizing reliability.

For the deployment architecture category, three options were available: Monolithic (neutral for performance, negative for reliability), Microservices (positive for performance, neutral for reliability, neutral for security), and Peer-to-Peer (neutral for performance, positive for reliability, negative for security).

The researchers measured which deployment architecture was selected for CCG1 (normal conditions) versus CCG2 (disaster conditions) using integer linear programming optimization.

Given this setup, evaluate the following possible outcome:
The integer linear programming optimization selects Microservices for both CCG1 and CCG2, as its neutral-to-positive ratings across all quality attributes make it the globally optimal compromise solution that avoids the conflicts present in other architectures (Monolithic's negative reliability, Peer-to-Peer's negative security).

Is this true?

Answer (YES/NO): NO